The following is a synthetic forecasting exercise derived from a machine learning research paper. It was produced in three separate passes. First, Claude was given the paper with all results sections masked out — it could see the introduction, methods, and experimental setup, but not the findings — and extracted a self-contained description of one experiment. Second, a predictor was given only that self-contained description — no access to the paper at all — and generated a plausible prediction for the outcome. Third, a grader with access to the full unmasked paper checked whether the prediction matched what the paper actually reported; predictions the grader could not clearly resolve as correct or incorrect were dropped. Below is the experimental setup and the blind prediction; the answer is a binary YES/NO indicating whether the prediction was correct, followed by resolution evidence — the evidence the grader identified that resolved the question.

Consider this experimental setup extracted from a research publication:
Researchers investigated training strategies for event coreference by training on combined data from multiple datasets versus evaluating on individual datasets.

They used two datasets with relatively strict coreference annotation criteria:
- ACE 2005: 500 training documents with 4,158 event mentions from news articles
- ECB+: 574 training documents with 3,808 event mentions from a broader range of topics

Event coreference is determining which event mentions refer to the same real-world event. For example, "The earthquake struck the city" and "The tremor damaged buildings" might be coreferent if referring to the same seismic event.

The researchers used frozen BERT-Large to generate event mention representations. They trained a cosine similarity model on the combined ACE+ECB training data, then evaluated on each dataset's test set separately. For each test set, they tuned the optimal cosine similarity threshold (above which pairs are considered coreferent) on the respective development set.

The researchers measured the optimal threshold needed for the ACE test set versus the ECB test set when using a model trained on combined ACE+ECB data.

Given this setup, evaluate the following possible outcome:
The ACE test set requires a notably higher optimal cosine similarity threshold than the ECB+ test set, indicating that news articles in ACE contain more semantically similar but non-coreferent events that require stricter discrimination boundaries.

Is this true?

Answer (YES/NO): YES